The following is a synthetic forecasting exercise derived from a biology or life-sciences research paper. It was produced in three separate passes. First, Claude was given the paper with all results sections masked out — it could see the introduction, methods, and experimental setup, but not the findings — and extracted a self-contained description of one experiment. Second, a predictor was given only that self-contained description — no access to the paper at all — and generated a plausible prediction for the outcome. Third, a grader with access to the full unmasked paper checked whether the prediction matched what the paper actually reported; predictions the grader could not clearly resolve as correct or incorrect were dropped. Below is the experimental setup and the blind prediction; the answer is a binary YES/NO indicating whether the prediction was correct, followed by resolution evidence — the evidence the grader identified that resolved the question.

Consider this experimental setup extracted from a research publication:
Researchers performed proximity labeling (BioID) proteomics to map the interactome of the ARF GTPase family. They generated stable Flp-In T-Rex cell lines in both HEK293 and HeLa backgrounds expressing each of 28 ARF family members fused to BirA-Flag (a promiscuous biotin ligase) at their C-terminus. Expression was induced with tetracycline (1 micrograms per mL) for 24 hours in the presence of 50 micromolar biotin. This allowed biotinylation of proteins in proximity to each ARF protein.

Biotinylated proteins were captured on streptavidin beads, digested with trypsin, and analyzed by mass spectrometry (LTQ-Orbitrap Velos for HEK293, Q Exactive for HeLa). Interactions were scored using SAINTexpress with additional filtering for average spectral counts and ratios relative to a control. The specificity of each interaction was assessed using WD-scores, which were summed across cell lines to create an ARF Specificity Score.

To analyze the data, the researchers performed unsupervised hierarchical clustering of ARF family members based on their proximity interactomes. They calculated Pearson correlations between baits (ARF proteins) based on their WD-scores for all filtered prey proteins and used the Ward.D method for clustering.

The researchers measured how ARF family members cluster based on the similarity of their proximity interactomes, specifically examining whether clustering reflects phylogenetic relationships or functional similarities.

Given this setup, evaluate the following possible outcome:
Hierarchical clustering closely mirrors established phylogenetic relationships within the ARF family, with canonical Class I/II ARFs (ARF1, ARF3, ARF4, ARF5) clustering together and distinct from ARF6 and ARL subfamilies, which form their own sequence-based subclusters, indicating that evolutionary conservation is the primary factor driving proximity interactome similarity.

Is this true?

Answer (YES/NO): YES